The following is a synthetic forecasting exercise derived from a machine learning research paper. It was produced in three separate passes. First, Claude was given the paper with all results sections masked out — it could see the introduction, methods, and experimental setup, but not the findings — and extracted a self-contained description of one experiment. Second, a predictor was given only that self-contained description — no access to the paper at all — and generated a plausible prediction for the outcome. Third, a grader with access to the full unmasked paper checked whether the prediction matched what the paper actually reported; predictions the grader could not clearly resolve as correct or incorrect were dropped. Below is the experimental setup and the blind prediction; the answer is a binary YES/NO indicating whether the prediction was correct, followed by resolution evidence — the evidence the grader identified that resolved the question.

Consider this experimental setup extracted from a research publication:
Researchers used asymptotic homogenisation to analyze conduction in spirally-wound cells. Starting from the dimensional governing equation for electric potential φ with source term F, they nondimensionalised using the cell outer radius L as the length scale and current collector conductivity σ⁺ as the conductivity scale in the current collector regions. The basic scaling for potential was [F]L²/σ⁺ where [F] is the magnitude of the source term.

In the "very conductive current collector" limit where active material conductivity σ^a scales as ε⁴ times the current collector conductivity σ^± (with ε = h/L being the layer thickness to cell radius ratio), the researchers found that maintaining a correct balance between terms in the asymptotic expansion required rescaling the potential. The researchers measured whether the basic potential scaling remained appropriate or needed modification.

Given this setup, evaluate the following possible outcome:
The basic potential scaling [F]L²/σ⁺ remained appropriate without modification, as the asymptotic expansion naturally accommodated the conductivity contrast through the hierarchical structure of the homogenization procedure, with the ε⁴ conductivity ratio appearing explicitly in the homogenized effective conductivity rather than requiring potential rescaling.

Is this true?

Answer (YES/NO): NO